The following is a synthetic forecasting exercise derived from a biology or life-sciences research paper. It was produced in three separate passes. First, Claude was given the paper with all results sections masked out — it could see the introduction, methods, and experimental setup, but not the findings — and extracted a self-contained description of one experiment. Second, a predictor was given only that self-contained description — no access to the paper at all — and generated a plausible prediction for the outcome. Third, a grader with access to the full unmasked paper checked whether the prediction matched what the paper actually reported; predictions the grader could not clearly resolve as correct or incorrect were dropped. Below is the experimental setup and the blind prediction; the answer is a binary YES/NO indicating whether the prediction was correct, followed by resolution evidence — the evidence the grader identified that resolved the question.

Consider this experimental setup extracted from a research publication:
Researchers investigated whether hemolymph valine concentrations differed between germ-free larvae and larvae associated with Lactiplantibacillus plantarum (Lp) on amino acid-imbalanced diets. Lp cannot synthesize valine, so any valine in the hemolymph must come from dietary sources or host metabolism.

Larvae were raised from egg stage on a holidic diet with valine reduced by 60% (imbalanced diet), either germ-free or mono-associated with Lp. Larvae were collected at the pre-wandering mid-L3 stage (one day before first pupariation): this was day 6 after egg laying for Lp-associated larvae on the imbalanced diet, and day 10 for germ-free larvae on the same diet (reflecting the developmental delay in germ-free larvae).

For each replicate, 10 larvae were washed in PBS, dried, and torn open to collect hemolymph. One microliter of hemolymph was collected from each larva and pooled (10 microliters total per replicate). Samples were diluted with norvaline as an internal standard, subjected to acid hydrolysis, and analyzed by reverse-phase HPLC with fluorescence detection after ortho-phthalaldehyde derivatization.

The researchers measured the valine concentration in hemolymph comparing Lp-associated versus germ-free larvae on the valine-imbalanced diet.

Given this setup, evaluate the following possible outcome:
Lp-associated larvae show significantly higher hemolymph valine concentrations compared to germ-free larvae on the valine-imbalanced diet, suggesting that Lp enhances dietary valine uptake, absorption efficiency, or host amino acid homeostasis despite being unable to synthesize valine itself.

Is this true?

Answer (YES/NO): YES